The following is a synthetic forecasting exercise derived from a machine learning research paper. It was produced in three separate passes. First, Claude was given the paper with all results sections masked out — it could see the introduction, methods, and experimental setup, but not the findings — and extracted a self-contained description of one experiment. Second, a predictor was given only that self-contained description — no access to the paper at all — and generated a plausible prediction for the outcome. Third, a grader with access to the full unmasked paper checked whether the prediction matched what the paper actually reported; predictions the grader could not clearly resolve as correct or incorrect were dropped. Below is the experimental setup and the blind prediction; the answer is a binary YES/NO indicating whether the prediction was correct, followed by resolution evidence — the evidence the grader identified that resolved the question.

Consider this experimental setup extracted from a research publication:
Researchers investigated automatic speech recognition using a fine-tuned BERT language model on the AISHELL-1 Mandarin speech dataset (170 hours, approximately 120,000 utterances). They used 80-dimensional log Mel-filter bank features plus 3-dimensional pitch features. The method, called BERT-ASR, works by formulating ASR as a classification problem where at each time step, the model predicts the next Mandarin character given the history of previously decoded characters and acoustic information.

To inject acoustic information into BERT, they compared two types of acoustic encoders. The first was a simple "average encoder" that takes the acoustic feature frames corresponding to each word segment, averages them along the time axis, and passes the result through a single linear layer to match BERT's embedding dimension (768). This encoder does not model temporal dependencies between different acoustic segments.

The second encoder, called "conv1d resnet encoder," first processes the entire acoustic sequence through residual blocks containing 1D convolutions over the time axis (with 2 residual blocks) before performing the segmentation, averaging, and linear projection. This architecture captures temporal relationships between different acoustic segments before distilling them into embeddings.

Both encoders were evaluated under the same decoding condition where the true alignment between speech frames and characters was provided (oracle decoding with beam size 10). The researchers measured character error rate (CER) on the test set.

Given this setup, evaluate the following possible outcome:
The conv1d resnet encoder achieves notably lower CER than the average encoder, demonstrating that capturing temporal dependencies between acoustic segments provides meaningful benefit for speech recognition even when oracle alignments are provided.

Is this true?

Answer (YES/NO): YES